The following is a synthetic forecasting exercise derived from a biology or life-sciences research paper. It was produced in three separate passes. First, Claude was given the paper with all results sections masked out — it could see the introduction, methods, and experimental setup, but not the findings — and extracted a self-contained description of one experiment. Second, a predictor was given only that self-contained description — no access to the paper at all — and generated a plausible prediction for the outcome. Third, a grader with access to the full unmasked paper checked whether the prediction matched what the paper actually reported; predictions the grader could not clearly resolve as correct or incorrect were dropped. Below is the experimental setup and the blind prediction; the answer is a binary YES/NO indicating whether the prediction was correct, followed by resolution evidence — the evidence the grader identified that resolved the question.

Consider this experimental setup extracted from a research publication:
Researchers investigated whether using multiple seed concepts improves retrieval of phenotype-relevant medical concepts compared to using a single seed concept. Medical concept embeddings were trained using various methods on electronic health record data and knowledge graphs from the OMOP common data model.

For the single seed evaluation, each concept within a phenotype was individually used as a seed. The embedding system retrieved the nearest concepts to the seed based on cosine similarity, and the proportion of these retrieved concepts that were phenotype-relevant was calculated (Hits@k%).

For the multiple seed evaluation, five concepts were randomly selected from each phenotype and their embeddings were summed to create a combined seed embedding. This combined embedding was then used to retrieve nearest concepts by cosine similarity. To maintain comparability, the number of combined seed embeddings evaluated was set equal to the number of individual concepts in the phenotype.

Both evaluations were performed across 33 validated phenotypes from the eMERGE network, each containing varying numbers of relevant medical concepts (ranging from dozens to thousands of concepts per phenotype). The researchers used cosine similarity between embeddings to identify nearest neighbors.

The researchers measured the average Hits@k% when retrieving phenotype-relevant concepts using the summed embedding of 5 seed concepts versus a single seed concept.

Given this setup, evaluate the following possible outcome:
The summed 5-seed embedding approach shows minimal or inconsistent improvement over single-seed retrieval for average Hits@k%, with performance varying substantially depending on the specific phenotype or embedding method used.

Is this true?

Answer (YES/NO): NO